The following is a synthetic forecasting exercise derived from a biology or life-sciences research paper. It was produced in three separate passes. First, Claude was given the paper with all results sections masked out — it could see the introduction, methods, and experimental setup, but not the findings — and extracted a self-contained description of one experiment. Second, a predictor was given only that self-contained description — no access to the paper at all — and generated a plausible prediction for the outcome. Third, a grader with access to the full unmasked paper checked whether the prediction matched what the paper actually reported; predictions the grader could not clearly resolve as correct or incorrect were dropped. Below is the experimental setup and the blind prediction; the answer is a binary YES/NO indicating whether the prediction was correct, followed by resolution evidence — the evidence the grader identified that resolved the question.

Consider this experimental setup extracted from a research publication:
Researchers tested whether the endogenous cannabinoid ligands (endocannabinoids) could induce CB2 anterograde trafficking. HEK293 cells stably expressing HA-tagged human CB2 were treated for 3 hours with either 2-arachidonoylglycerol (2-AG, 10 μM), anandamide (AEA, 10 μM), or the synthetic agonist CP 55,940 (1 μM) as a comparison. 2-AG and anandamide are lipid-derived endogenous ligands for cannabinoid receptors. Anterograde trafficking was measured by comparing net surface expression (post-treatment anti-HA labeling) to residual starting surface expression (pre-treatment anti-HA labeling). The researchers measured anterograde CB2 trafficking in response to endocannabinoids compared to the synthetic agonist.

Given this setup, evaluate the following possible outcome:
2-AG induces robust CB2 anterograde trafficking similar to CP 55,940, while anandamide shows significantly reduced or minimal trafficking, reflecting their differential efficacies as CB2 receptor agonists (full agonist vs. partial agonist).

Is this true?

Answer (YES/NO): NO